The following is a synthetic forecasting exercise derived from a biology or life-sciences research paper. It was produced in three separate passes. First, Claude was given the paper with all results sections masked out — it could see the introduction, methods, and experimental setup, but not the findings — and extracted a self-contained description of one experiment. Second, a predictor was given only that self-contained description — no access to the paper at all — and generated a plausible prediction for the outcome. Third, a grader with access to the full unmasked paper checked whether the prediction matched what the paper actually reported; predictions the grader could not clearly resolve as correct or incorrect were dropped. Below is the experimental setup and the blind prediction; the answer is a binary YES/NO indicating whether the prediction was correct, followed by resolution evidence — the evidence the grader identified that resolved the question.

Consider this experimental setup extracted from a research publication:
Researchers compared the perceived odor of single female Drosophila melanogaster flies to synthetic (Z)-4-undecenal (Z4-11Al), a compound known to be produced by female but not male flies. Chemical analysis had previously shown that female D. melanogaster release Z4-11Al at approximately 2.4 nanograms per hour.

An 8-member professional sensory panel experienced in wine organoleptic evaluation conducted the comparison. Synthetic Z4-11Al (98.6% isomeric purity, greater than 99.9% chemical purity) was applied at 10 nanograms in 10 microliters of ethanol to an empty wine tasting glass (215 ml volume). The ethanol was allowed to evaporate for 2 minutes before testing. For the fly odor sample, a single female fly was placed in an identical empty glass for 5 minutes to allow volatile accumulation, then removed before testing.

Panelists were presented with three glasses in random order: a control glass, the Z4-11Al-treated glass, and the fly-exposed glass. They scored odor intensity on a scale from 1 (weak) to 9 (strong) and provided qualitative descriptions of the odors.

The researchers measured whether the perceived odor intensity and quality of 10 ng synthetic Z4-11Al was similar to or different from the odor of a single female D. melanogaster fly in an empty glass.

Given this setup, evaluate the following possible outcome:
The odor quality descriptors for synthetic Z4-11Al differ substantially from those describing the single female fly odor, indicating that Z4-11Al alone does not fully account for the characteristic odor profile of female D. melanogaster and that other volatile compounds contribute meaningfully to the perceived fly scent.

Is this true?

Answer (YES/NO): NO